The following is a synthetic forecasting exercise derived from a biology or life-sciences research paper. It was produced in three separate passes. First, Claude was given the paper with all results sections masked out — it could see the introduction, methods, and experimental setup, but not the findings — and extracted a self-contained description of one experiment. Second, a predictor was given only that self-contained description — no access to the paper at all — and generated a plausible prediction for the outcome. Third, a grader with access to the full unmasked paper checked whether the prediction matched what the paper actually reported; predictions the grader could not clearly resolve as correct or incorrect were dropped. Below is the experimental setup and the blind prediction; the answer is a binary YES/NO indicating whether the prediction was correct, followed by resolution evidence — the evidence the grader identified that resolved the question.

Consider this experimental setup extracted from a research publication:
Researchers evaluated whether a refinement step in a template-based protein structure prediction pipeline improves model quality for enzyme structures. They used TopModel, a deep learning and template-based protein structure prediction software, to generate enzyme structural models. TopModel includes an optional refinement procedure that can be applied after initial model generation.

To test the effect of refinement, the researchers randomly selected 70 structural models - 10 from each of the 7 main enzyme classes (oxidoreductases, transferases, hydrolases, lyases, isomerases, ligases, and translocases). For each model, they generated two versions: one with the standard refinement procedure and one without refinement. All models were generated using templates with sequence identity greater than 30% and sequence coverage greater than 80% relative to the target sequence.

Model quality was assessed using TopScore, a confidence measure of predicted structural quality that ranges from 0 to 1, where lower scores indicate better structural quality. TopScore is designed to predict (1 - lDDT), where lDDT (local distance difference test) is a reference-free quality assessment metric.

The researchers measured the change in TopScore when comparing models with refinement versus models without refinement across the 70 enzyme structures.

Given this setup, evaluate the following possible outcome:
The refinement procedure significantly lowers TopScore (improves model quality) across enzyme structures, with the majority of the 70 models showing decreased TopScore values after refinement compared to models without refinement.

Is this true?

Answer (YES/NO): NO